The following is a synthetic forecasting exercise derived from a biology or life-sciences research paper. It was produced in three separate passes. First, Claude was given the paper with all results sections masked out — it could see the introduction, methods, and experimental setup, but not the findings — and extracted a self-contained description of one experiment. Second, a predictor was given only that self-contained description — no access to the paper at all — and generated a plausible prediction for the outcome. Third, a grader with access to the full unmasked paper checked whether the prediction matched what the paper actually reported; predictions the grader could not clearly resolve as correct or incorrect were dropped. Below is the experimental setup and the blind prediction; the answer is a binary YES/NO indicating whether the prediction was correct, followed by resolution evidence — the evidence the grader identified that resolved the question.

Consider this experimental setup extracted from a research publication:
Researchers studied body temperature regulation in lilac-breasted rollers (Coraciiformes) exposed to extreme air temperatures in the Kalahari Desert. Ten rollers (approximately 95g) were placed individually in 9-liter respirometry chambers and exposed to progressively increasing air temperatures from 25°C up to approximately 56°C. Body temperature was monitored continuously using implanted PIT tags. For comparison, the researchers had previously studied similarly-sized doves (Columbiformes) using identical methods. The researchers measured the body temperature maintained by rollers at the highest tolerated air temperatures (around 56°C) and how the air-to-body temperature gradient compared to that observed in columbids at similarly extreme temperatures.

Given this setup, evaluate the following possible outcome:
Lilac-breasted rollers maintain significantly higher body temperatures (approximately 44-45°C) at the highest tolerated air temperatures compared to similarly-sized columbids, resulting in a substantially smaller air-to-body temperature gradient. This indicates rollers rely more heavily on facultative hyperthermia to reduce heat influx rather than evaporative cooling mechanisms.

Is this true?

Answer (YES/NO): NO